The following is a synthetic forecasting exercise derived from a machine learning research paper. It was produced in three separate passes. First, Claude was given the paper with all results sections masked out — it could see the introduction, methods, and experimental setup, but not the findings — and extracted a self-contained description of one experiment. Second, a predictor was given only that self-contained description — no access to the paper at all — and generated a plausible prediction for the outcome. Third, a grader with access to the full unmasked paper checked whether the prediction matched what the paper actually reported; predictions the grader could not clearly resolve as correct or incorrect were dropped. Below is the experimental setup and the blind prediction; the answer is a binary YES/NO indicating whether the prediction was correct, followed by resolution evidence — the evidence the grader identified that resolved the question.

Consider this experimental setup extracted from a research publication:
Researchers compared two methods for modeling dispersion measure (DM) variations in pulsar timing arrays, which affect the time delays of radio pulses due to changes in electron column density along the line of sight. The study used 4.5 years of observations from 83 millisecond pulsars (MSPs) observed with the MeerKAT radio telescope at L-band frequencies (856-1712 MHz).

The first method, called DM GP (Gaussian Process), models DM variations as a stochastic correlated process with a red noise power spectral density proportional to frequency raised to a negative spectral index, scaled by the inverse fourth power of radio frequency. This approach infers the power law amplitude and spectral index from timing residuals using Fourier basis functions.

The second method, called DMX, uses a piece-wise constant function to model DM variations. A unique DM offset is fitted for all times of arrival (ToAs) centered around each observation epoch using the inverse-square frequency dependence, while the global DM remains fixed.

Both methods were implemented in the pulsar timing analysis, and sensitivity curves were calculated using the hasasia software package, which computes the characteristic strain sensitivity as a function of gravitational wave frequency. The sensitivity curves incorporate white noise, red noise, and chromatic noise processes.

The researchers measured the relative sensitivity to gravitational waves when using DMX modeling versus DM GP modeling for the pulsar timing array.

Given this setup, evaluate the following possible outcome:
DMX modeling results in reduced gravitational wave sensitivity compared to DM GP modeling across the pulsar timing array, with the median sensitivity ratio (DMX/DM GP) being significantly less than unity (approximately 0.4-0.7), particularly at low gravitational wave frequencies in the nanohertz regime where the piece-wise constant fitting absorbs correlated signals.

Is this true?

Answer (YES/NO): YES